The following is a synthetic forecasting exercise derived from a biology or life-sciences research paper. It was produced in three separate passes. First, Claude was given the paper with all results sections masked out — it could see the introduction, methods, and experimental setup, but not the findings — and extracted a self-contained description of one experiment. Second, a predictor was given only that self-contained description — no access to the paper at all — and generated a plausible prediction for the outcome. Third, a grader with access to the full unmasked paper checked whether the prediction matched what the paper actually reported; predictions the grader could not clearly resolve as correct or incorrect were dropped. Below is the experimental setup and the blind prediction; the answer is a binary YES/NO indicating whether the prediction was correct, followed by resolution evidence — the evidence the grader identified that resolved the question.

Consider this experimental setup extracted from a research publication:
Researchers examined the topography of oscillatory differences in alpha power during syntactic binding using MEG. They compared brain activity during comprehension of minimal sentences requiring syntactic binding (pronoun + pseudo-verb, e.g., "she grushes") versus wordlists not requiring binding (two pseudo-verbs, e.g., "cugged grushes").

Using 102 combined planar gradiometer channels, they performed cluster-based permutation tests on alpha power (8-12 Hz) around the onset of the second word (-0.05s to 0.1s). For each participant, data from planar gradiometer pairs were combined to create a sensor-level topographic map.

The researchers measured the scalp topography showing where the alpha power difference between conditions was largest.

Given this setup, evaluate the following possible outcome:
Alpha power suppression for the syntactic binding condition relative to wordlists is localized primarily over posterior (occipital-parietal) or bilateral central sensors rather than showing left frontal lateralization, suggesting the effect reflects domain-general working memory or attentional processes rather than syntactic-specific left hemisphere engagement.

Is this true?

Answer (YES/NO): NO